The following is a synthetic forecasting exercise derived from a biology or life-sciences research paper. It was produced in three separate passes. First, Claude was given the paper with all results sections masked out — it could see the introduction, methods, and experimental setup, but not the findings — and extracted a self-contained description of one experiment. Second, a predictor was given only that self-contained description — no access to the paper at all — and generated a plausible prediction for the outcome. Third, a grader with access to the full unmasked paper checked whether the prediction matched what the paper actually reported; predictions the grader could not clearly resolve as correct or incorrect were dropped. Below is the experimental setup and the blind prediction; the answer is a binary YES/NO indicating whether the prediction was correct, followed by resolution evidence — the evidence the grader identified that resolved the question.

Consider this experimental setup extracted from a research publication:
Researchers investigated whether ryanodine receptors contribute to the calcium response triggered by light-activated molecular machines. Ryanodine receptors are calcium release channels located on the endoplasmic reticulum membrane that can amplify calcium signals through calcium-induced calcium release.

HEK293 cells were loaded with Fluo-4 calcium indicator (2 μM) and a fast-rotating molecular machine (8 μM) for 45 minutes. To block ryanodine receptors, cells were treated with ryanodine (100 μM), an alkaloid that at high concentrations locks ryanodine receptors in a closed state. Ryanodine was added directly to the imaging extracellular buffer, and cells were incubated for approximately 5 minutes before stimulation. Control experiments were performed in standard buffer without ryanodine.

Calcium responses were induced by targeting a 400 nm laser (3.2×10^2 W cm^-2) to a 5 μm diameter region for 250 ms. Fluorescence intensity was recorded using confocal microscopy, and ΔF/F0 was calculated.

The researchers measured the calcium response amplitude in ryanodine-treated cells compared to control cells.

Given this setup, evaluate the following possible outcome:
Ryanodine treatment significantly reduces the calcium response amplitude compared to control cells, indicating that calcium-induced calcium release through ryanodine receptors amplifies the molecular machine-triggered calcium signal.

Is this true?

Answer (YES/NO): NO